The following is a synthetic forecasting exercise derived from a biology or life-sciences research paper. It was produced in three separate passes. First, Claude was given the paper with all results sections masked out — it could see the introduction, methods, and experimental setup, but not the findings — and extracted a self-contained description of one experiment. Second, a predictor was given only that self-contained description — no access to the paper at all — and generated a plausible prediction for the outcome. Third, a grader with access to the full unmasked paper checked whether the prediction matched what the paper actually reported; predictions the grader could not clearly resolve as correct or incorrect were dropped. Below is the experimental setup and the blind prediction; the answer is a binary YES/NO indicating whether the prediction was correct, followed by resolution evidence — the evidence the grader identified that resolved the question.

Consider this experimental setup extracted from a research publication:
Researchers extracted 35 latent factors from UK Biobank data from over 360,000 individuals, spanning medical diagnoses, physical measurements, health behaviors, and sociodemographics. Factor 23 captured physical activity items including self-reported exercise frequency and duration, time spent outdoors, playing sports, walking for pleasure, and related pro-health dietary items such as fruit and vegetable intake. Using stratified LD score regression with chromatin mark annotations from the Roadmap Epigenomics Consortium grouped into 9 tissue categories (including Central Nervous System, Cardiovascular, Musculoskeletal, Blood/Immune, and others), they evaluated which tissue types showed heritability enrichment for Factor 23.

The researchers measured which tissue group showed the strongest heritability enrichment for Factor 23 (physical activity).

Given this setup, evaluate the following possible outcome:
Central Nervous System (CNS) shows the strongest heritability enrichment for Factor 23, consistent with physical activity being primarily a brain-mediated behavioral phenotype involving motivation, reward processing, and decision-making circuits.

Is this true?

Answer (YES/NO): YES